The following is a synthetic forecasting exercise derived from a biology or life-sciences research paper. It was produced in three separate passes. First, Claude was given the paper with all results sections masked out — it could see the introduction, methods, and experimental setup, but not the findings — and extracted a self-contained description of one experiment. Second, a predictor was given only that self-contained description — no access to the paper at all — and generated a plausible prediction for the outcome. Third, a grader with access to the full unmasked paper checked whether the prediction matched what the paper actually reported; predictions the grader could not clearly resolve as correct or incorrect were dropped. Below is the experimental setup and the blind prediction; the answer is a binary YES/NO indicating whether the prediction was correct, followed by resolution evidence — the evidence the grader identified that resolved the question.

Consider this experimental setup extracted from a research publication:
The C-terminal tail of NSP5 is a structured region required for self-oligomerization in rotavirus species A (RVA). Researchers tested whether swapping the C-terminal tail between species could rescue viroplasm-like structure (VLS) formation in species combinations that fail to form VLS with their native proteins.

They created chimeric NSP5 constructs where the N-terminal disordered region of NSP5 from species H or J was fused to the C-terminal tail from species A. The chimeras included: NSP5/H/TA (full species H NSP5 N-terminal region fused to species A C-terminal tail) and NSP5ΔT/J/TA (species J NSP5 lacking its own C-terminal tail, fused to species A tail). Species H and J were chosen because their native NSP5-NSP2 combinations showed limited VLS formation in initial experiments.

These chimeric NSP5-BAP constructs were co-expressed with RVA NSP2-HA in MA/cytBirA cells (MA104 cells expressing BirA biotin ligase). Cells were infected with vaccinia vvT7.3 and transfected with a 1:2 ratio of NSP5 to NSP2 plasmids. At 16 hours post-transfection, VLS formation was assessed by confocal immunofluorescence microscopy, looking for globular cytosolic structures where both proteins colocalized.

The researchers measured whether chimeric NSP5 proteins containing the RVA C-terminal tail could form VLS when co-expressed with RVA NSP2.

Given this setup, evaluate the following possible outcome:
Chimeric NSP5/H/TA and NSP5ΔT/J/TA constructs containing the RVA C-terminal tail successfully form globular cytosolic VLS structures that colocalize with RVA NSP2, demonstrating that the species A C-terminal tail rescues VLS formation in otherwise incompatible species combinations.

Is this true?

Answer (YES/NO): NO